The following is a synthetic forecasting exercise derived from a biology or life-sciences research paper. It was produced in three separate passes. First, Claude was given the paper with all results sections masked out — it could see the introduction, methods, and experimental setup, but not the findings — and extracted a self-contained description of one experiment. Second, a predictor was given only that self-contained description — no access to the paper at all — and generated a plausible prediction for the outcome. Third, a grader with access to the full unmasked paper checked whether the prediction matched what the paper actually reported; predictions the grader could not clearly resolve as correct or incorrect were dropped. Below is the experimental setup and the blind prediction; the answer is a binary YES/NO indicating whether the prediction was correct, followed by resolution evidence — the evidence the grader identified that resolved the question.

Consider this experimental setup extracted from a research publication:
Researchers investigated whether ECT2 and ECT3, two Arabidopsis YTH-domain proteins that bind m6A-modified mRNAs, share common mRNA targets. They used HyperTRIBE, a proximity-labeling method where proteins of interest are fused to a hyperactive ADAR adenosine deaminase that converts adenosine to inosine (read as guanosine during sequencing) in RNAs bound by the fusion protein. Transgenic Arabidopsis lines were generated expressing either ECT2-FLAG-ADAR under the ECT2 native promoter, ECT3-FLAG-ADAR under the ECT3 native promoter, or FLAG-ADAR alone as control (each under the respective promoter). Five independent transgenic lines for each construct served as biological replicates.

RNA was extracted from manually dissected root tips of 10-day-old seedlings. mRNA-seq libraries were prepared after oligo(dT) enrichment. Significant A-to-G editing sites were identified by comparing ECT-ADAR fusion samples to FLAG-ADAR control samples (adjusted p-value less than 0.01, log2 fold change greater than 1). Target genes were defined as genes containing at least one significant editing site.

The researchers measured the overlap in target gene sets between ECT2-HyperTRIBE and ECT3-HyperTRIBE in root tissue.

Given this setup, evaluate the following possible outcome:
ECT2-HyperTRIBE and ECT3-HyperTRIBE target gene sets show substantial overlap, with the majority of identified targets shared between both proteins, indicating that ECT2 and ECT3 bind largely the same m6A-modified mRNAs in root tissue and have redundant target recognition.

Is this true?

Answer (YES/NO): YES